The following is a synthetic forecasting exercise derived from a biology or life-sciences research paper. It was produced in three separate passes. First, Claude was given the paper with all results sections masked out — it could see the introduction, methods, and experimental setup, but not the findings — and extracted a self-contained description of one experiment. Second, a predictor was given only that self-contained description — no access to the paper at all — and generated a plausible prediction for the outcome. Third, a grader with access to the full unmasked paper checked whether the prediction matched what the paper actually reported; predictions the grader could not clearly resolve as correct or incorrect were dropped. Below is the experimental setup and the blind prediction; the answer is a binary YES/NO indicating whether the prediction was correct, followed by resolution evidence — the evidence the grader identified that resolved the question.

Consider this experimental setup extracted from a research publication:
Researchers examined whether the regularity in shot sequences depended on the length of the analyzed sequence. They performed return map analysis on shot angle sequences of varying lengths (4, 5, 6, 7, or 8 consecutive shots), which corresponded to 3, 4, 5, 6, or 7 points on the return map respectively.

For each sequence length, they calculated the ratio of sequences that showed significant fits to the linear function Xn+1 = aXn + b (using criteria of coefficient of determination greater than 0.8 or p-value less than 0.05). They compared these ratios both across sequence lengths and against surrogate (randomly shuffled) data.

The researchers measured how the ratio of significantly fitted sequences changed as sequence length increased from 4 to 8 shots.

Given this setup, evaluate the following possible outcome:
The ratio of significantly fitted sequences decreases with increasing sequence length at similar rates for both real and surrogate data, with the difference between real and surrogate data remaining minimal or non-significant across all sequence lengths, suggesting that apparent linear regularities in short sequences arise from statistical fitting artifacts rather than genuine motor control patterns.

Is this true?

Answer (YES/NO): NO